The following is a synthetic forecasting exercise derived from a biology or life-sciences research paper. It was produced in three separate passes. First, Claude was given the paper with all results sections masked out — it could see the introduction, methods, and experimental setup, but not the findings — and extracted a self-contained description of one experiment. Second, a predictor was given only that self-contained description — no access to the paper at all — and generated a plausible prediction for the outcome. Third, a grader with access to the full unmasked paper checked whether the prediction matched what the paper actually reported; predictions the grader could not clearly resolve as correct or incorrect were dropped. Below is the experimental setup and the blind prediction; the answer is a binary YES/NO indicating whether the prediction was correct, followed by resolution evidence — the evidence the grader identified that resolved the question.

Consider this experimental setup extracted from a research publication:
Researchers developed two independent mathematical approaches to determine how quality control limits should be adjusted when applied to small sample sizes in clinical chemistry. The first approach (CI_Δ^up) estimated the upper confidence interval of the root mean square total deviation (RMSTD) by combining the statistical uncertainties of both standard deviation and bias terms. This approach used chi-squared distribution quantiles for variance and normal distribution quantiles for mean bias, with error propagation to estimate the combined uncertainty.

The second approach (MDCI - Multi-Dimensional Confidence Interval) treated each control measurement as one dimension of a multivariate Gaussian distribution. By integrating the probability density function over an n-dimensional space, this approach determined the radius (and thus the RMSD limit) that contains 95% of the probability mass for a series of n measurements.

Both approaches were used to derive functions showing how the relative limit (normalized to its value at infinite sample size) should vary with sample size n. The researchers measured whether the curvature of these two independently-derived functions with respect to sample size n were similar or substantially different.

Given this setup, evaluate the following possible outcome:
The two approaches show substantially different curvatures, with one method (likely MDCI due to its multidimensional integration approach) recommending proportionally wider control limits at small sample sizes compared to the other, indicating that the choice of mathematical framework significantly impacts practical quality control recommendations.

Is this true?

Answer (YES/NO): NO